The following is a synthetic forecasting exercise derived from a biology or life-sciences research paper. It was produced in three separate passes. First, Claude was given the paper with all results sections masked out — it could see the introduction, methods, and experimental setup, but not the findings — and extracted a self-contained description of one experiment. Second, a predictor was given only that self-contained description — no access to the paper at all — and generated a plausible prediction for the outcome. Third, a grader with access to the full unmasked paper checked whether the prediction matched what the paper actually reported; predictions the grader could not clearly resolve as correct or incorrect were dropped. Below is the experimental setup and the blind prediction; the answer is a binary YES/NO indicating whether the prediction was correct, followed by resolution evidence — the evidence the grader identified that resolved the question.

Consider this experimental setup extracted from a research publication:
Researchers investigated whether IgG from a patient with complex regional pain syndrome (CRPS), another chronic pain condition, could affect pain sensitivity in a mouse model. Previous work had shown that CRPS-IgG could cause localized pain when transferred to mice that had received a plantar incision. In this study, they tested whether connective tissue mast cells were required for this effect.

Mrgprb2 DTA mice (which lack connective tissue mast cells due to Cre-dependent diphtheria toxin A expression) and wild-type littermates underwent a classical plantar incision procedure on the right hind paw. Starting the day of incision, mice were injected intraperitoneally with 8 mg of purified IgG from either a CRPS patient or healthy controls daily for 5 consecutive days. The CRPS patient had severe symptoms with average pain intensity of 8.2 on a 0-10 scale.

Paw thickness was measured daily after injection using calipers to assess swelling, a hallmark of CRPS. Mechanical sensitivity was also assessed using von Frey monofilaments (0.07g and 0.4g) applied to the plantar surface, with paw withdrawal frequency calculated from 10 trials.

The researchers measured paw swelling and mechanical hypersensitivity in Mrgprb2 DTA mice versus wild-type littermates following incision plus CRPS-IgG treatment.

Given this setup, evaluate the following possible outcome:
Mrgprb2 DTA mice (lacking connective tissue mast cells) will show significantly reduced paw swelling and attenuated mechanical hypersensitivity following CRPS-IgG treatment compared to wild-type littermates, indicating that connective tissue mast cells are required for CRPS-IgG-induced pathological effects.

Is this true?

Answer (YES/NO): NO